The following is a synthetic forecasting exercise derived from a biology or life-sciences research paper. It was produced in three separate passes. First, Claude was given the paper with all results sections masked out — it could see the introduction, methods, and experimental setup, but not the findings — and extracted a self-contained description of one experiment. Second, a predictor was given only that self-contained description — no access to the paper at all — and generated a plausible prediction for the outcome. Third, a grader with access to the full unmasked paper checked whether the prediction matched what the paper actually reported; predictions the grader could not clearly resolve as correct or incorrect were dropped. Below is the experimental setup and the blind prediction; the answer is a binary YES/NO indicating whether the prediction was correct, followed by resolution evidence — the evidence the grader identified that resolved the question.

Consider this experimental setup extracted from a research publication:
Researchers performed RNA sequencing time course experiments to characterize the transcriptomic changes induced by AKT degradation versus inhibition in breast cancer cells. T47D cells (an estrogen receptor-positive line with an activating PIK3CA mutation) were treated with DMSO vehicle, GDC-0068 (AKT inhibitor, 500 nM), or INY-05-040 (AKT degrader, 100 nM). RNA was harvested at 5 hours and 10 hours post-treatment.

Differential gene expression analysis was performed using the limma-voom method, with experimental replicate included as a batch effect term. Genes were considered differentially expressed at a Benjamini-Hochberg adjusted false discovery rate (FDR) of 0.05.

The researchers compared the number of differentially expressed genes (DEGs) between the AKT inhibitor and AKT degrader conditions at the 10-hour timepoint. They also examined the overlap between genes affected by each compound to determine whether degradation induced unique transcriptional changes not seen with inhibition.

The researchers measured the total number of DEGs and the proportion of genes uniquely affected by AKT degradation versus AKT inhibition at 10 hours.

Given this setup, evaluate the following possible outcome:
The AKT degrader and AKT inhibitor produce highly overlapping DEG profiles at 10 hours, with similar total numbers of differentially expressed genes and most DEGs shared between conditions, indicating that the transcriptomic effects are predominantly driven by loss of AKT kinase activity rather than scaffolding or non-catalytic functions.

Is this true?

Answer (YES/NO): NO